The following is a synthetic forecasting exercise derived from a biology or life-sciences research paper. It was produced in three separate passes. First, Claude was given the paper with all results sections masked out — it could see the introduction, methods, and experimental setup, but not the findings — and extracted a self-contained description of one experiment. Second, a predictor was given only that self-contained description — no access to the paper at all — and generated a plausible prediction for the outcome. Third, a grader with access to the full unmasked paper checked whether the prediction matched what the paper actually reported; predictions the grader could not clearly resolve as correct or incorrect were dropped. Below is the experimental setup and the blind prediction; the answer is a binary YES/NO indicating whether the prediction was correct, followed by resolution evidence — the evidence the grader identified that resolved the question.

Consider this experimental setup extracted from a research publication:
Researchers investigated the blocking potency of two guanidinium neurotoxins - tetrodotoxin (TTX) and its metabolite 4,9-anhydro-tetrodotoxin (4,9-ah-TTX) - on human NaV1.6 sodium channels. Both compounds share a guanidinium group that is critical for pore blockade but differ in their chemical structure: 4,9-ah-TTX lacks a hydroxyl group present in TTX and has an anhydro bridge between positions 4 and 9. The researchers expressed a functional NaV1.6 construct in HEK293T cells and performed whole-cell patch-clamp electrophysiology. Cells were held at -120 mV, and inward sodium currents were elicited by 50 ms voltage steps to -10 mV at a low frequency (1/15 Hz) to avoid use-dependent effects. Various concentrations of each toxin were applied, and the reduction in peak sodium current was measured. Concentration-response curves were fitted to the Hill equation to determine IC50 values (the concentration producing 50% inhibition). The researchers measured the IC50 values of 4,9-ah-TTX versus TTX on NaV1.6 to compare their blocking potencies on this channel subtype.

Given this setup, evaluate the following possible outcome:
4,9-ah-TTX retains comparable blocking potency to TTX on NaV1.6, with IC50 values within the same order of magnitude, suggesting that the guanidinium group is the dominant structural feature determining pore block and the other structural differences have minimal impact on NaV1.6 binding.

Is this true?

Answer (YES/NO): NO